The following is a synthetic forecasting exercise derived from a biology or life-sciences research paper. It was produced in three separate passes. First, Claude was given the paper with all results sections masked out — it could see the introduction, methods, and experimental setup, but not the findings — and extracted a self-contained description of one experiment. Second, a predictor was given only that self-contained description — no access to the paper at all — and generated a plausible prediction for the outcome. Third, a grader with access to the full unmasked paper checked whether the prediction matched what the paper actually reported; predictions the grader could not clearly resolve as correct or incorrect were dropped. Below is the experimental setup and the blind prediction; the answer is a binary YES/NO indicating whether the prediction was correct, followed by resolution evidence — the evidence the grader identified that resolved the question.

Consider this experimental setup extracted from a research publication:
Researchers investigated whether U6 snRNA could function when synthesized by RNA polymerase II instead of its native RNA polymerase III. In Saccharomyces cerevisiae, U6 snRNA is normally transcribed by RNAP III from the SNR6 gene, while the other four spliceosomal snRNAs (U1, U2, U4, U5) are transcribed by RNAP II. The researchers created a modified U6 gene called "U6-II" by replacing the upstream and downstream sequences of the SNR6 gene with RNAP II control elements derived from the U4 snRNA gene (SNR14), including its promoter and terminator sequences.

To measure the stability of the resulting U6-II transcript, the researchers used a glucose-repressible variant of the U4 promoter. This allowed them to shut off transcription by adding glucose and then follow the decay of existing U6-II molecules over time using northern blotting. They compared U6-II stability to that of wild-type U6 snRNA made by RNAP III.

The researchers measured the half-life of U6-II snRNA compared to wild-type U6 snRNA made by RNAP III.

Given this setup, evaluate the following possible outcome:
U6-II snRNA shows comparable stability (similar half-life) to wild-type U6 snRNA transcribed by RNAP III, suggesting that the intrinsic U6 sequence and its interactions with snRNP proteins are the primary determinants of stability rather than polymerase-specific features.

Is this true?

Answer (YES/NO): NO